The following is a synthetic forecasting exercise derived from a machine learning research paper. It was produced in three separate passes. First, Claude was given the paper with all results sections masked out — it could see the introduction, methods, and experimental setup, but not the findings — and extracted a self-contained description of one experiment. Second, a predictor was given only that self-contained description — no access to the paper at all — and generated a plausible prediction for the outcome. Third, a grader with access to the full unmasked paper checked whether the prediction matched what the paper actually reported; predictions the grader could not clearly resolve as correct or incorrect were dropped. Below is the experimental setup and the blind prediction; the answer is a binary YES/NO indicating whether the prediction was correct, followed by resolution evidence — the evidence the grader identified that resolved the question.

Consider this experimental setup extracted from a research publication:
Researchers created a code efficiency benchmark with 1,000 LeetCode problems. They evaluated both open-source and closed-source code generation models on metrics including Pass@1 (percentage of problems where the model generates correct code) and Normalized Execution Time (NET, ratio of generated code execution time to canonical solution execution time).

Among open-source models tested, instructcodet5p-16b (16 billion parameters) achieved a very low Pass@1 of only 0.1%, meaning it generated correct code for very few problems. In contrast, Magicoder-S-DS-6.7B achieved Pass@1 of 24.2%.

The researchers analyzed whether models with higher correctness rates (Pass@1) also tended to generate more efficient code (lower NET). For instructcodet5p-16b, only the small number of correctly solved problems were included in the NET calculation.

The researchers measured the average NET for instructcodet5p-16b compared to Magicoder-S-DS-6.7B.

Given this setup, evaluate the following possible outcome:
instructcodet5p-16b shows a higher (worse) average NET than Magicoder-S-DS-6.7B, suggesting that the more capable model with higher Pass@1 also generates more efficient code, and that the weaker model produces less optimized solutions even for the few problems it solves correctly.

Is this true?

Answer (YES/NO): NO